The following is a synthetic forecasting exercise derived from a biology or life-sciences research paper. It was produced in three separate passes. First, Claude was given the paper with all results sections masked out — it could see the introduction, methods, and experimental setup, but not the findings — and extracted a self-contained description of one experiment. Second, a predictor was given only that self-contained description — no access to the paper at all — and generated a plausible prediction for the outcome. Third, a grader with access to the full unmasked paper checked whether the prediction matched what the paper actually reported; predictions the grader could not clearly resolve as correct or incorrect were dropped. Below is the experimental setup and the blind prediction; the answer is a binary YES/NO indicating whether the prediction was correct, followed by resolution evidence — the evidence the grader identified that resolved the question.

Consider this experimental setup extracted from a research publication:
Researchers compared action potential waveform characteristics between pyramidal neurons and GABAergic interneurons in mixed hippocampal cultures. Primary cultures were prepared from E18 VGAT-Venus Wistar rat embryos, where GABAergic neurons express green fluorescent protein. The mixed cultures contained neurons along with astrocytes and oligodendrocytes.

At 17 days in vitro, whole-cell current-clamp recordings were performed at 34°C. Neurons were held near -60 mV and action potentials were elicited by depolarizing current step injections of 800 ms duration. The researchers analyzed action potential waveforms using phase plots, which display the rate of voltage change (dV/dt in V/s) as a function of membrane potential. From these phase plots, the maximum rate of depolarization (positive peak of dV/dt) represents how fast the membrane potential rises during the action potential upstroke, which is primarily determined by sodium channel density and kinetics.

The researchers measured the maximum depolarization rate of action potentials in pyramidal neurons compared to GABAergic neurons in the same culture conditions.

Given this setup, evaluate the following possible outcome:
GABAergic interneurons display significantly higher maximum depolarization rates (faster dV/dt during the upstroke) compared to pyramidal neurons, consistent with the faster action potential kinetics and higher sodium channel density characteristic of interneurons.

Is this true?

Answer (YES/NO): NO